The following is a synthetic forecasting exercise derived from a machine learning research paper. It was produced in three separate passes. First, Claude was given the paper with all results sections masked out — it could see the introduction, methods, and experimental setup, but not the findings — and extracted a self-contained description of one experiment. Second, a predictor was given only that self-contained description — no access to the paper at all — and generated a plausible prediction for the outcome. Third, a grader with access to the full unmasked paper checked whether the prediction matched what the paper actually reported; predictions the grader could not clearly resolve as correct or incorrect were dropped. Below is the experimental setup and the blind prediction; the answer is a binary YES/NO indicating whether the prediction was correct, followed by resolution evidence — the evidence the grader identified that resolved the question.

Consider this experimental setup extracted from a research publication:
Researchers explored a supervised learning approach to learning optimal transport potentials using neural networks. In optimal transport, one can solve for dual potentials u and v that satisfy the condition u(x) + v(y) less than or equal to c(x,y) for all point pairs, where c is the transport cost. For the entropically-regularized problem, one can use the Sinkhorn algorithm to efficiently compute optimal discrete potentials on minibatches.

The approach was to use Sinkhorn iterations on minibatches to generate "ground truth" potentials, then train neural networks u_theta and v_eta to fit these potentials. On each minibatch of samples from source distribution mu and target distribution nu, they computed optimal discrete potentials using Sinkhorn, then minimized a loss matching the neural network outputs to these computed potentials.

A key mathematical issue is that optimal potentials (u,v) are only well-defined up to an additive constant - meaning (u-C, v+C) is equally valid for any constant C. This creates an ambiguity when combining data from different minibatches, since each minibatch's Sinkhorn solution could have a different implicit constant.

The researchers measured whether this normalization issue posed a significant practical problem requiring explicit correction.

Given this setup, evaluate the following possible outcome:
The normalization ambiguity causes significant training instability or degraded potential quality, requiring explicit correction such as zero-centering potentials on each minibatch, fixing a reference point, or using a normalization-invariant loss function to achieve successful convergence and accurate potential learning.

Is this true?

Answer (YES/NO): YES